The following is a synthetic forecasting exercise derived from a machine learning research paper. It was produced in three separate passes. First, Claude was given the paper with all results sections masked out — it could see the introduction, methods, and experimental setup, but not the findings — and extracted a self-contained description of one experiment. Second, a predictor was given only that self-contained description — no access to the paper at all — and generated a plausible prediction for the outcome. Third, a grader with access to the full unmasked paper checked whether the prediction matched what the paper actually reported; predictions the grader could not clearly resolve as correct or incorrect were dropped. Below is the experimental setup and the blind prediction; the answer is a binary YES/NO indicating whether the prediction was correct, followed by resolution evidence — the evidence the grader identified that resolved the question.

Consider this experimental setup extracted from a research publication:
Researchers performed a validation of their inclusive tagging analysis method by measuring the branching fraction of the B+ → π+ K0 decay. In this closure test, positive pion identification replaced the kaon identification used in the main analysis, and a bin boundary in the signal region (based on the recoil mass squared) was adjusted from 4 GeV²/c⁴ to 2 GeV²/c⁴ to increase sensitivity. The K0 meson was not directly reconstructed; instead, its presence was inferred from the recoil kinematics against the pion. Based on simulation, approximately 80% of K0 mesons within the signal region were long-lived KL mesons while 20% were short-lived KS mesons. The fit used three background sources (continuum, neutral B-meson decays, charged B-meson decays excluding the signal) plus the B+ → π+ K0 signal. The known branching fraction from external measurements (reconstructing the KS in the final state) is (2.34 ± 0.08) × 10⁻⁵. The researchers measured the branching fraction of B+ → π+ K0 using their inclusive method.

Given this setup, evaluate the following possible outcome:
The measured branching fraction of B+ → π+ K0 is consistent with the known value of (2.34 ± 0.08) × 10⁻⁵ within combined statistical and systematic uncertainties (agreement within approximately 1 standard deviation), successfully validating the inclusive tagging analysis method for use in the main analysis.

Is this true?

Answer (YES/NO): YES